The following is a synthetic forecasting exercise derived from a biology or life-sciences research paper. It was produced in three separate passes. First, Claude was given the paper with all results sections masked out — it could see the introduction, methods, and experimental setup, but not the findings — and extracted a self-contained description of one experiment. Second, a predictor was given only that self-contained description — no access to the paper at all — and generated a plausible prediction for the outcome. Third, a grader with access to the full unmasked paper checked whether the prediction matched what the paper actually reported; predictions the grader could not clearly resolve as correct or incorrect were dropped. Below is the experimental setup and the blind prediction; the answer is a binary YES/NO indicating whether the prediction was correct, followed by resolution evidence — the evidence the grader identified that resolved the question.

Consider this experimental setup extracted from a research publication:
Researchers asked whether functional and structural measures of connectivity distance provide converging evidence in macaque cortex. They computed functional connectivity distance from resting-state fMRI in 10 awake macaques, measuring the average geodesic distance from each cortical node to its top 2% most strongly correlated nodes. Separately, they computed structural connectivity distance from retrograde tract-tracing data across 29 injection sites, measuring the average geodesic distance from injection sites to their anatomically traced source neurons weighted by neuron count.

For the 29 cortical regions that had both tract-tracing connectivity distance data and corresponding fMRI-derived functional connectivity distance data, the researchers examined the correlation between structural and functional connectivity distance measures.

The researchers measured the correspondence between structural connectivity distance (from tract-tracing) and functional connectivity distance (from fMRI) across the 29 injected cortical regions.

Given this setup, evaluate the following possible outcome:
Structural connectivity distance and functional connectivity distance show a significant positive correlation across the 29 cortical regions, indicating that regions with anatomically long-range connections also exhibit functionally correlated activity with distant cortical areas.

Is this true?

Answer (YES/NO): NO